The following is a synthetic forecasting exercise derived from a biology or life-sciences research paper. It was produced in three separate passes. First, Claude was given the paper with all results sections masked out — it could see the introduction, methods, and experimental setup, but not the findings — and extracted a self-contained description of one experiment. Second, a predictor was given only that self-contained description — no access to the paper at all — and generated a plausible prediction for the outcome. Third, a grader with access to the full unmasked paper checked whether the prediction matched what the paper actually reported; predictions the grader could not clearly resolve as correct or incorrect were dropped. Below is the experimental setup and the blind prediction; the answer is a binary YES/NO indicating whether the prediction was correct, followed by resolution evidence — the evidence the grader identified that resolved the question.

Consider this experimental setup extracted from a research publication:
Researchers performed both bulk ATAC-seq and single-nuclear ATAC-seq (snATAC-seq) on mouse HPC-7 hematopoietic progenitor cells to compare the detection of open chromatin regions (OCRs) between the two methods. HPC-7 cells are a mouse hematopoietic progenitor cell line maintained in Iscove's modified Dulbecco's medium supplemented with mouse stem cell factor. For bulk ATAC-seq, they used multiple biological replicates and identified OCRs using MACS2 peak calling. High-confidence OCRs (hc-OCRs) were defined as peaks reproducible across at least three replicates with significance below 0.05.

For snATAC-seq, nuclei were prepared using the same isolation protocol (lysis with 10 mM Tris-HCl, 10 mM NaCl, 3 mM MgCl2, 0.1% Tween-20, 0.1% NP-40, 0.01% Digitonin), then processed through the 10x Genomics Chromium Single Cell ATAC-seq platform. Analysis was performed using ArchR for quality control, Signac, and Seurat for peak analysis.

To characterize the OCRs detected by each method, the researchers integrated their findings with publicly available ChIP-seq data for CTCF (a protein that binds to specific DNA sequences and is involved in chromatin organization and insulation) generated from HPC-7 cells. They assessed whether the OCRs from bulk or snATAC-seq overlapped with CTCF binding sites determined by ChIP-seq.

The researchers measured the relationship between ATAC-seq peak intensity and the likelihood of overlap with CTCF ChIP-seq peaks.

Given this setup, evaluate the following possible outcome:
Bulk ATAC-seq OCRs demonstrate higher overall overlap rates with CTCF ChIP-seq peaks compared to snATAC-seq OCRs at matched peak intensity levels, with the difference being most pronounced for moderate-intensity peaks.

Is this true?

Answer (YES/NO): NO